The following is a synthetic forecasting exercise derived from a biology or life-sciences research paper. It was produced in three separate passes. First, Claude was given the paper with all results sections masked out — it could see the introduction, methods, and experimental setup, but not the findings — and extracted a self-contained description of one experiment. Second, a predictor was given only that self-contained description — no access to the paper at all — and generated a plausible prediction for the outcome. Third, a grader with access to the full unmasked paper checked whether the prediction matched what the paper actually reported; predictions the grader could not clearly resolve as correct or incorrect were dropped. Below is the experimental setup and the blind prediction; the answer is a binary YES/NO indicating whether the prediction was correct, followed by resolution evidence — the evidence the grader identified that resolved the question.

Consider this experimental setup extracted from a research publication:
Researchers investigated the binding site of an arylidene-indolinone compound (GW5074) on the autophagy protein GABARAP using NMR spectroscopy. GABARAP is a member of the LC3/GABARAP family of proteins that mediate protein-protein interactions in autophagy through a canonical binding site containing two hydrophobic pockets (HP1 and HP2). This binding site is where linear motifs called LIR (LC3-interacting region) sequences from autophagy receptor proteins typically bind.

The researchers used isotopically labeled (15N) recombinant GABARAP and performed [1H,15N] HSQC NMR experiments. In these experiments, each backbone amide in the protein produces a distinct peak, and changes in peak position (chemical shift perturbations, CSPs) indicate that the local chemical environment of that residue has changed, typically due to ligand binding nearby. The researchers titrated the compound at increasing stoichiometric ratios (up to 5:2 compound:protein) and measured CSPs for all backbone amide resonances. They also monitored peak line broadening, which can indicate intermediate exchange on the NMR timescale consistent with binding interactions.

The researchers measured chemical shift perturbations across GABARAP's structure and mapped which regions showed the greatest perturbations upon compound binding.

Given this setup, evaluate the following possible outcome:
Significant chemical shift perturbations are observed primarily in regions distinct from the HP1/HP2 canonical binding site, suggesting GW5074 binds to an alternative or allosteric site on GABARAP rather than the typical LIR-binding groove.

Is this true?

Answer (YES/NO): NO